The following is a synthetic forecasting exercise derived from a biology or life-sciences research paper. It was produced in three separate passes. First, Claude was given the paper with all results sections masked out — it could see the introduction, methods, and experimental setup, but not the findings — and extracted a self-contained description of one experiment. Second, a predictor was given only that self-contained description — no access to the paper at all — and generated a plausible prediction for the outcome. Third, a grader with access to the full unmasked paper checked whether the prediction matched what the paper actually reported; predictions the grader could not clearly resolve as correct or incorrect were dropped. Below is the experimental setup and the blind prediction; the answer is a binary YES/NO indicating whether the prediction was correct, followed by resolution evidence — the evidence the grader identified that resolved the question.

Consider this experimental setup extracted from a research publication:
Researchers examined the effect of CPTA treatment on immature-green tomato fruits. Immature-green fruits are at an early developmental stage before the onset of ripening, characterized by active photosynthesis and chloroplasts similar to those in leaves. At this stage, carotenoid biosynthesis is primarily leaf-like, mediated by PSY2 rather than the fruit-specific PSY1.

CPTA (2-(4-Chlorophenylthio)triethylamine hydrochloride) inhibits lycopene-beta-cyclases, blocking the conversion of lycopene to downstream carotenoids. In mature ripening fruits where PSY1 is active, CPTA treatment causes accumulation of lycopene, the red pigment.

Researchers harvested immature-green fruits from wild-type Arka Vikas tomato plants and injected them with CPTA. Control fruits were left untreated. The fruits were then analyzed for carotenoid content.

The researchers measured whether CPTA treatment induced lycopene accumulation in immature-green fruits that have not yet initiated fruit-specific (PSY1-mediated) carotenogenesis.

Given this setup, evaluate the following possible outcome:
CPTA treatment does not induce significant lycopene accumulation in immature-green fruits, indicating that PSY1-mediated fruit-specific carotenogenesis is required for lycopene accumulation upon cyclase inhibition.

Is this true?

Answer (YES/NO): NO